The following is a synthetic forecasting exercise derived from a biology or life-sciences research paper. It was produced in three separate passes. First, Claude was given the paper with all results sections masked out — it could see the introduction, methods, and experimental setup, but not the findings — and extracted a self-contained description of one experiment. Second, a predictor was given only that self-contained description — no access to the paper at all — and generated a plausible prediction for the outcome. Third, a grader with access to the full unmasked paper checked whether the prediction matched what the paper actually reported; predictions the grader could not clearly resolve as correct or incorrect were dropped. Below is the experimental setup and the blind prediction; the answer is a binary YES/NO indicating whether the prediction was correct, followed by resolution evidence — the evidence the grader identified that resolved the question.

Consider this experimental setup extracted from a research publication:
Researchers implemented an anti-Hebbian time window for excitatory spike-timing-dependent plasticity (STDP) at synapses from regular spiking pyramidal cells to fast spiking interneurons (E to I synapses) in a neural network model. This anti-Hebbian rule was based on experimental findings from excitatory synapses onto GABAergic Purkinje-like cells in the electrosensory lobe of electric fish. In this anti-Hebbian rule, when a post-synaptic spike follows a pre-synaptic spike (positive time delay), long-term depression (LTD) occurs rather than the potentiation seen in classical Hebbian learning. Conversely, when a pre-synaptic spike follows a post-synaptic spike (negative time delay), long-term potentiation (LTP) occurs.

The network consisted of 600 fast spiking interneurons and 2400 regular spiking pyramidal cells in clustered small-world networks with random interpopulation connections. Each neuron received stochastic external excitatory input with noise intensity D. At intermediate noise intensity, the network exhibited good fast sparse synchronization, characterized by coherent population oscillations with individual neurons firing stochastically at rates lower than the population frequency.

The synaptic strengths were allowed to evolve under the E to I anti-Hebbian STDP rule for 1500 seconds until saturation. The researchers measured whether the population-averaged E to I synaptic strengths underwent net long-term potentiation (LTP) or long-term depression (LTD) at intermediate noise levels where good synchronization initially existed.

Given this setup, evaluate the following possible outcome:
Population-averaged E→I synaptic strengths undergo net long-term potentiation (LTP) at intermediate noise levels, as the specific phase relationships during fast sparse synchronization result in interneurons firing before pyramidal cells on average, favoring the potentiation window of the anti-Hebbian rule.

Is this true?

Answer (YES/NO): NO